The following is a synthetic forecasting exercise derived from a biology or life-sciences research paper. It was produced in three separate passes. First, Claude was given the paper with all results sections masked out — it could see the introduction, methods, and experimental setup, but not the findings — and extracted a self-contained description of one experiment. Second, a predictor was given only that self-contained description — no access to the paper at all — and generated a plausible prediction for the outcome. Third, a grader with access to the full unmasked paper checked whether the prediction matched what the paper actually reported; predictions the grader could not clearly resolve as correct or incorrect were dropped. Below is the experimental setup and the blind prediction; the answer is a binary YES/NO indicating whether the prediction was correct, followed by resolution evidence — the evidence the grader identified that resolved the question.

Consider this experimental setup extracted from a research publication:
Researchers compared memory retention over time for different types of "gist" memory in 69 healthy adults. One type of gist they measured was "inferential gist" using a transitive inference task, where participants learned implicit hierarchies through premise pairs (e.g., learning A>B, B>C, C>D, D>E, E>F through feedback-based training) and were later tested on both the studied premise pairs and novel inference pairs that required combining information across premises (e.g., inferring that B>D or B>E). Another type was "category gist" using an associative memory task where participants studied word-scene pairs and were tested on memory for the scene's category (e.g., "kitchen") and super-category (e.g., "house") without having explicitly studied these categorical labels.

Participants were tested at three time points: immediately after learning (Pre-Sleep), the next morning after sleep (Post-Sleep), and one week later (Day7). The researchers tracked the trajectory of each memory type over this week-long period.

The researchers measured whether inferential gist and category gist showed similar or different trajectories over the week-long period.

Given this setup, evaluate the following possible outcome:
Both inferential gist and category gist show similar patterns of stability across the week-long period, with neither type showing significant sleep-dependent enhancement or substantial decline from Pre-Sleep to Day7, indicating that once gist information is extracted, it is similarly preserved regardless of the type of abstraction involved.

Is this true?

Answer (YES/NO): NO